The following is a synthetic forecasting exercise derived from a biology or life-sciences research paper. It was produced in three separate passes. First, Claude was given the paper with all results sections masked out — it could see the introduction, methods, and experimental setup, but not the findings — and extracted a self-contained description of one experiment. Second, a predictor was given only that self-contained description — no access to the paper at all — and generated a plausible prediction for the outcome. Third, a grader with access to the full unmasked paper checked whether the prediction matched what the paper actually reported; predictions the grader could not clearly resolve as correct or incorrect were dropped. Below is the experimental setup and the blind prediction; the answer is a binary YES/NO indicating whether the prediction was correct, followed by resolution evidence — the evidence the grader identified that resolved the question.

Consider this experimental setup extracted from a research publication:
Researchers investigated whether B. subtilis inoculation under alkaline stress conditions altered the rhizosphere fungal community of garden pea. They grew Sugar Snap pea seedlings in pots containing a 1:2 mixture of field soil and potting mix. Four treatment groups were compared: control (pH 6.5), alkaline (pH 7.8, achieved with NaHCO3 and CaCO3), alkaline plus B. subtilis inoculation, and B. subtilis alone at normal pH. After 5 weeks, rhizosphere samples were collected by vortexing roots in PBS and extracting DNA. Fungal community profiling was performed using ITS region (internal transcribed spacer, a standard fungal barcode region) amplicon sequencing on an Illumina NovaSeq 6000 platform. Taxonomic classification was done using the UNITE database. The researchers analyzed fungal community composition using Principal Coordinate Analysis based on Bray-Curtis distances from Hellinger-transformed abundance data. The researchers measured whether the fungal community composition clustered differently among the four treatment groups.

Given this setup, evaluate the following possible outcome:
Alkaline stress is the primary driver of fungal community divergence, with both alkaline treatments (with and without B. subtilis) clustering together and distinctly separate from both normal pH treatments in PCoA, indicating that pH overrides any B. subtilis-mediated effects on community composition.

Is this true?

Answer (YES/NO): NO